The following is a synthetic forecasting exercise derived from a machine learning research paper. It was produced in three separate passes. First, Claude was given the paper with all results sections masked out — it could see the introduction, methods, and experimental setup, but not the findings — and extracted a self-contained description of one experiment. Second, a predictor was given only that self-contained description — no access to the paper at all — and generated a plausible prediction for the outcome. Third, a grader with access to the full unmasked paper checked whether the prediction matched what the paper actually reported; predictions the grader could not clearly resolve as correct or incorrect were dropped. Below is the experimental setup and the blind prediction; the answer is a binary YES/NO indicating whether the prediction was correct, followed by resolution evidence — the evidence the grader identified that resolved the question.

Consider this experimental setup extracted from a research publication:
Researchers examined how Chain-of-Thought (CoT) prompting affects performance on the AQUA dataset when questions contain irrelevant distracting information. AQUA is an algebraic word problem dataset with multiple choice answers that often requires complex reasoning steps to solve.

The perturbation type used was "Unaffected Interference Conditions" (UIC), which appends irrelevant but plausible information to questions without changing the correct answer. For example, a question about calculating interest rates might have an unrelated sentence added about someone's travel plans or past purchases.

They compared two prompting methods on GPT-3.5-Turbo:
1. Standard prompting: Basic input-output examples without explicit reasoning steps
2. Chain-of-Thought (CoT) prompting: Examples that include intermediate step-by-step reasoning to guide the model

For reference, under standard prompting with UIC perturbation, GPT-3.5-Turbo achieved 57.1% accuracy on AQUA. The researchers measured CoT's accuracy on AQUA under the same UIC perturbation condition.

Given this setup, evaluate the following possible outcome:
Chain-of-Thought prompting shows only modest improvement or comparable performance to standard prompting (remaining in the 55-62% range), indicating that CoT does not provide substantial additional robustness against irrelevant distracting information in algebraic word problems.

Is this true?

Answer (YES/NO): NO